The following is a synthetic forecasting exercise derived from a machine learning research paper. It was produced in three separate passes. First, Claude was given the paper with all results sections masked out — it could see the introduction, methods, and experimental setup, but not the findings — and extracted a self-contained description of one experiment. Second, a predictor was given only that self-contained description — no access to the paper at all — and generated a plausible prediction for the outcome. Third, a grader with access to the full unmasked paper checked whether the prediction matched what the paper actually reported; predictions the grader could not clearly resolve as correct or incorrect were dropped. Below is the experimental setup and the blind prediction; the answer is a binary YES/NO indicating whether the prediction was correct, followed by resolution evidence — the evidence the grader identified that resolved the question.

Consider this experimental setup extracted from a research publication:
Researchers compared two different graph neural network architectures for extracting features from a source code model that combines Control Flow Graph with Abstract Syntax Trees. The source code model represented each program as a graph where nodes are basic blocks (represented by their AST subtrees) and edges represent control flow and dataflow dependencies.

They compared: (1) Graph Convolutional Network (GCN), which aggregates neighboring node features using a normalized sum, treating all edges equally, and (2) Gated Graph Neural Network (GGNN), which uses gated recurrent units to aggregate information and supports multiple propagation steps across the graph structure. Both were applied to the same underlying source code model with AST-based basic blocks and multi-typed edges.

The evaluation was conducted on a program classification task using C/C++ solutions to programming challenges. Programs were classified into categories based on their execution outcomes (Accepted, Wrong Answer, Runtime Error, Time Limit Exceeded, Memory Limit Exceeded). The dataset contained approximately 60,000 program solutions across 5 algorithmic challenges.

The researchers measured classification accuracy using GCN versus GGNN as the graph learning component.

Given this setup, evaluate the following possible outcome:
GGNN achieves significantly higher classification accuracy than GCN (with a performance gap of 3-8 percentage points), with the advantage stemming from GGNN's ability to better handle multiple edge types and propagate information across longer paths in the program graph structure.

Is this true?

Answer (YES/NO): NO